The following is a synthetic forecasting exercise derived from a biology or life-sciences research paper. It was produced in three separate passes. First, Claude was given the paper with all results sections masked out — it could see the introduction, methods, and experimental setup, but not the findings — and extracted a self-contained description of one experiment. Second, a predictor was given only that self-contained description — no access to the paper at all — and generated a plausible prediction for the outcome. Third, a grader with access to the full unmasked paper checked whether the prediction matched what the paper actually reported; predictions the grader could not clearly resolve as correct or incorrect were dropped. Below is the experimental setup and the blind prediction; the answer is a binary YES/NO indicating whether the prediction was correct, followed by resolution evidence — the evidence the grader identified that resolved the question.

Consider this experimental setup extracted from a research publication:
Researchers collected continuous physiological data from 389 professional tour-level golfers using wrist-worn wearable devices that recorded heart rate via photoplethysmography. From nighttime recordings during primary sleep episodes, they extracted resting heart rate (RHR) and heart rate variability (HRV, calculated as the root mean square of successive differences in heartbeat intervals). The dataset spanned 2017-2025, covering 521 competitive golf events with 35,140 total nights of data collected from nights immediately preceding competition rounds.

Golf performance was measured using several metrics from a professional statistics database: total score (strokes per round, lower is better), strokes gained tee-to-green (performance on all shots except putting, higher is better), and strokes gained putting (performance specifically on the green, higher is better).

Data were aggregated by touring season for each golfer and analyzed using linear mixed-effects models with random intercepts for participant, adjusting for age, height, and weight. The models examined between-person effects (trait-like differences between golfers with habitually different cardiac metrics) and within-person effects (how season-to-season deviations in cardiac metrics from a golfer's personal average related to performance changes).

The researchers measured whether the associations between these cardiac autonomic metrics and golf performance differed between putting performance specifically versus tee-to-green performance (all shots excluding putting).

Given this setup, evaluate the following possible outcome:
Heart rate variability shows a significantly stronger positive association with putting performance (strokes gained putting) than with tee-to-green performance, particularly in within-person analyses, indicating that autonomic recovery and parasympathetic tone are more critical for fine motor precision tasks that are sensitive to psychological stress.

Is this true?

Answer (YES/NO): NO